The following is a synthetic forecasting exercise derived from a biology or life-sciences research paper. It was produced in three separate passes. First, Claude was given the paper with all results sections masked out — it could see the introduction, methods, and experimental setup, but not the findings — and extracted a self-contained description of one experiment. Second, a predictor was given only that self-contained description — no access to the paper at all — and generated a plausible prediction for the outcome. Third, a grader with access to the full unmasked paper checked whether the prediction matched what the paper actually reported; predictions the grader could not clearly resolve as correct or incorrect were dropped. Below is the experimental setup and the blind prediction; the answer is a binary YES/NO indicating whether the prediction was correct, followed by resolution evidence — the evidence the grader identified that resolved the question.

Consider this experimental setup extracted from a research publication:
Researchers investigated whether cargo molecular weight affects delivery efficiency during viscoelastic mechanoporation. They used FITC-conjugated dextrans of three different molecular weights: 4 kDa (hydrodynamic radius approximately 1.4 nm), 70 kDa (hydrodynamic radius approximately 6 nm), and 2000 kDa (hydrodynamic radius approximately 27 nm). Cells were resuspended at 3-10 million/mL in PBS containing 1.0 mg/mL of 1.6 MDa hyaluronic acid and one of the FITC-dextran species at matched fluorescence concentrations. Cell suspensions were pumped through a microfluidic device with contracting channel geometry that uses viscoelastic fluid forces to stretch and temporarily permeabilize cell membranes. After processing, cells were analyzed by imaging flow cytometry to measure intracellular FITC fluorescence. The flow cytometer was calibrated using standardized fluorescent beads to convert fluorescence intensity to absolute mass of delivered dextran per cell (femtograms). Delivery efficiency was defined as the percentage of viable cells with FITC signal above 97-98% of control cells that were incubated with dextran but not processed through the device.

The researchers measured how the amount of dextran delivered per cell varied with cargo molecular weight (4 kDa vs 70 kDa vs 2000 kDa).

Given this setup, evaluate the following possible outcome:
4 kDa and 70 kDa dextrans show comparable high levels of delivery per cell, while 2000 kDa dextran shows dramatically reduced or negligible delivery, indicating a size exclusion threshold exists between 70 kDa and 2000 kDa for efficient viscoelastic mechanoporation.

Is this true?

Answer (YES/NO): NO